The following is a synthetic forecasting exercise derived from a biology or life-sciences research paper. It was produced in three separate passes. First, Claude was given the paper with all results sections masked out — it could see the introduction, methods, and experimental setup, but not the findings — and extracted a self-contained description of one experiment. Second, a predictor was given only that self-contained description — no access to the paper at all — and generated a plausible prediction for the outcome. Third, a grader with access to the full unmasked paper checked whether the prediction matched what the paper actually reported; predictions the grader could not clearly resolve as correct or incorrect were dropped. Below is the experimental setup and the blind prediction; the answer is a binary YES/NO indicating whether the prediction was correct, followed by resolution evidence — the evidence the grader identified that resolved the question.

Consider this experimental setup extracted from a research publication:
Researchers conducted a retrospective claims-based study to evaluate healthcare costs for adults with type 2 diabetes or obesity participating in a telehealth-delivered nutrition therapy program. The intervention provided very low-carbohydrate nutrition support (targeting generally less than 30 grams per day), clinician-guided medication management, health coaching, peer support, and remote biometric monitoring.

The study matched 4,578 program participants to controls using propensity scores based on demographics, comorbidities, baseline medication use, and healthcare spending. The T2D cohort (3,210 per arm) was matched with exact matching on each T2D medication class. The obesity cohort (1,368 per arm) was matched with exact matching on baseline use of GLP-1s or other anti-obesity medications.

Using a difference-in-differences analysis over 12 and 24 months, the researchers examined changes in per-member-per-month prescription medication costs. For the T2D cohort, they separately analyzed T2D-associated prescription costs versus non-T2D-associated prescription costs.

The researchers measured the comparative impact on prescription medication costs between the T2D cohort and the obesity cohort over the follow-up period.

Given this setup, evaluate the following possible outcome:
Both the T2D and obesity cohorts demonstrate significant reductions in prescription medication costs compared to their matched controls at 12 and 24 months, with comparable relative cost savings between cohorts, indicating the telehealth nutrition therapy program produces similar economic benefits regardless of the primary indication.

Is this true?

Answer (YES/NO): NO